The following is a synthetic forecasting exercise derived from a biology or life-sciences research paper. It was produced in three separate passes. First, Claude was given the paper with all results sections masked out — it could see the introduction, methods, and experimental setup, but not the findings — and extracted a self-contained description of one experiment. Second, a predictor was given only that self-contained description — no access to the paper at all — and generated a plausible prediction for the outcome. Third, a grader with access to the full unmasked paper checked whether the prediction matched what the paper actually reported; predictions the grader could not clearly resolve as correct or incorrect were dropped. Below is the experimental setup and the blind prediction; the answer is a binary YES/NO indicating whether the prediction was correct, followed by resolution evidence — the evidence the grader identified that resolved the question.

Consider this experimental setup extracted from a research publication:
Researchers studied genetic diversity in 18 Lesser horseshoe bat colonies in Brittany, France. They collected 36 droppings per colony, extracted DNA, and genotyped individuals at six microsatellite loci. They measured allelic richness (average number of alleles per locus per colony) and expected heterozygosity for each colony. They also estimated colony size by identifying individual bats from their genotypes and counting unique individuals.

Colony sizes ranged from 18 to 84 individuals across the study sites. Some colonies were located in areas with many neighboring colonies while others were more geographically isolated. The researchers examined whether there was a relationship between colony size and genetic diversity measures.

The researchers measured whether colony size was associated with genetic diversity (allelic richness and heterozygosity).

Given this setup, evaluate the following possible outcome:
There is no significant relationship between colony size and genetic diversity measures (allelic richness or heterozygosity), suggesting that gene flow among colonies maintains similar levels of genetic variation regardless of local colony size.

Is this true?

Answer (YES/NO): YES